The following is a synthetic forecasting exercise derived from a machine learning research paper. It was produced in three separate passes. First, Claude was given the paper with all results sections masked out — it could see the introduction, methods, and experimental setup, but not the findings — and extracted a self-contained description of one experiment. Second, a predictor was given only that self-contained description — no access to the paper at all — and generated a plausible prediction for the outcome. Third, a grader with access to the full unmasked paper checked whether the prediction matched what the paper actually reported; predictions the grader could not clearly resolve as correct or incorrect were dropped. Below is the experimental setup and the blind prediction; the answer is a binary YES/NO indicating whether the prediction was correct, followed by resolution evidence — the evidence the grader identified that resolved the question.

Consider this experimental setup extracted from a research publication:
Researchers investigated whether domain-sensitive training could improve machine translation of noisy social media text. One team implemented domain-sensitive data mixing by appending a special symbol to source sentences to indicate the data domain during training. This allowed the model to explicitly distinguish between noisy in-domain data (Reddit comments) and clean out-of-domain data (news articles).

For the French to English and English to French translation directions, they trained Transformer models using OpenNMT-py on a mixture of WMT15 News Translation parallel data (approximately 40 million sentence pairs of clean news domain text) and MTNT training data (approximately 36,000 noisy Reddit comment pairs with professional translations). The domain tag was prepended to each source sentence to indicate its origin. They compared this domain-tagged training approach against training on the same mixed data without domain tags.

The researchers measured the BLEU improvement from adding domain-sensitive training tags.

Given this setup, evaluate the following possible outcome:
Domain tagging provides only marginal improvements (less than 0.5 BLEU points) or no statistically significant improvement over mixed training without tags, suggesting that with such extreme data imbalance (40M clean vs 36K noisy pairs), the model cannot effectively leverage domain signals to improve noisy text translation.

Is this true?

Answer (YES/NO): NO